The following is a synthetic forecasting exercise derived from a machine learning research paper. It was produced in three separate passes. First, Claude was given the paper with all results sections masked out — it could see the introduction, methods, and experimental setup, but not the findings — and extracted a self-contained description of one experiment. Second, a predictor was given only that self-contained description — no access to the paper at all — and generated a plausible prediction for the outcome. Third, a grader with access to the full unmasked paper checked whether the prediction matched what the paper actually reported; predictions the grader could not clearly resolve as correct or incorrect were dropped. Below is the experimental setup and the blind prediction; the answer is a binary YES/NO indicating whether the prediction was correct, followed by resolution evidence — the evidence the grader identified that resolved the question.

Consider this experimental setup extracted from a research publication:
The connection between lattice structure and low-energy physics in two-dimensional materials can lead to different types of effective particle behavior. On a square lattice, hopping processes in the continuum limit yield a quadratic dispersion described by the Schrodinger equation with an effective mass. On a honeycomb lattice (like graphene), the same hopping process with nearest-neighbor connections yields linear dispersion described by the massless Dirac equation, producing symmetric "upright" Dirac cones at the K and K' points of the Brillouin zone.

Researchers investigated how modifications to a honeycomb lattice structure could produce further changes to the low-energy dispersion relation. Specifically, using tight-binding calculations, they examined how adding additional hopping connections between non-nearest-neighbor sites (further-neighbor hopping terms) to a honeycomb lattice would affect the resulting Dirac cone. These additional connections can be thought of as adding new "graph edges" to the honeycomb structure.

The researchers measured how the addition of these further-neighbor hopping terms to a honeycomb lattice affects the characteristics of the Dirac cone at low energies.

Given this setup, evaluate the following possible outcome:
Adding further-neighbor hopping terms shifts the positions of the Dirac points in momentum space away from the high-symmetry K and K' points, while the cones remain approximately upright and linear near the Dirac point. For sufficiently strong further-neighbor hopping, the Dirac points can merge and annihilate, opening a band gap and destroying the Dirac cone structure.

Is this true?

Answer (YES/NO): NO